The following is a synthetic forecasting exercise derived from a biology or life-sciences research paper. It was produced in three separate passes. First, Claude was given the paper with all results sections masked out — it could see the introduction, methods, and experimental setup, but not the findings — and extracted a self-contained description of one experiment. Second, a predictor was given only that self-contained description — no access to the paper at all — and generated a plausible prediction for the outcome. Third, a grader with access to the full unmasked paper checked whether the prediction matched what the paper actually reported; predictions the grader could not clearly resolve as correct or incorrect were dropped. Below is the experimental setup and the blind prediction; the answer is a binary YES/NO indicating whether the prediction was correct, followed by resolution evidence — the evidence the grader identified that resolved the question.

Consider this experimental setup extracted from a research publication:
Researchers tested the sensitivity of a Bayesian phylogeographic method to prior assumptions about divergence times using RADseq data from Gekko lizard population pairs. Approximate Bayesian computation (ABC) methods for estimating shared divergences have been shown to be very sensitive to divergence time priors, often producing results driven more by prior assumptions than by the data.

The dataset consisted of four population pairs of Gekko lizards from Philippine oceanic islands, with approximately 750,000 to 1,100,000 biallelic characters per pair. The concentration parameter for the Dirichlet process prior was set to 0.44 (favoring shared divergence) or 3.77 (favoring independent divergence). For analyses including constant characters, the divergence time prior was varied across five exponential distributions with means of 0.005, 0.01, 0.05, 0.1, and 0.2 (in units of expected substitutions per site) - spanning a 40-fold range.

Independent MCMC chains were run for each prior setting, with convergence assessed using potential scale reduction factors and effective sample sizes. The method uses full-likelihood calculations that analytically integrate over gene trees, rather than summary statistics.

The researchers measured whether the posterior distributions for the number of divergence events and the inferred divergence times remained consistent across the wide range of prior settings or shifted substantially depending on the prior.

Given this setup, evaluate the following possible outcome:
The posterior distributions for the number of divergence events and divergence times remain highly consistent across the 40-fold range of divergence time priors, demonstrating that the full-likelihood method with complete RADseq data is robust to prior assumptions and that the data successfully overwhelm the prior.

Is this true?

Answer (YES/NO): YES